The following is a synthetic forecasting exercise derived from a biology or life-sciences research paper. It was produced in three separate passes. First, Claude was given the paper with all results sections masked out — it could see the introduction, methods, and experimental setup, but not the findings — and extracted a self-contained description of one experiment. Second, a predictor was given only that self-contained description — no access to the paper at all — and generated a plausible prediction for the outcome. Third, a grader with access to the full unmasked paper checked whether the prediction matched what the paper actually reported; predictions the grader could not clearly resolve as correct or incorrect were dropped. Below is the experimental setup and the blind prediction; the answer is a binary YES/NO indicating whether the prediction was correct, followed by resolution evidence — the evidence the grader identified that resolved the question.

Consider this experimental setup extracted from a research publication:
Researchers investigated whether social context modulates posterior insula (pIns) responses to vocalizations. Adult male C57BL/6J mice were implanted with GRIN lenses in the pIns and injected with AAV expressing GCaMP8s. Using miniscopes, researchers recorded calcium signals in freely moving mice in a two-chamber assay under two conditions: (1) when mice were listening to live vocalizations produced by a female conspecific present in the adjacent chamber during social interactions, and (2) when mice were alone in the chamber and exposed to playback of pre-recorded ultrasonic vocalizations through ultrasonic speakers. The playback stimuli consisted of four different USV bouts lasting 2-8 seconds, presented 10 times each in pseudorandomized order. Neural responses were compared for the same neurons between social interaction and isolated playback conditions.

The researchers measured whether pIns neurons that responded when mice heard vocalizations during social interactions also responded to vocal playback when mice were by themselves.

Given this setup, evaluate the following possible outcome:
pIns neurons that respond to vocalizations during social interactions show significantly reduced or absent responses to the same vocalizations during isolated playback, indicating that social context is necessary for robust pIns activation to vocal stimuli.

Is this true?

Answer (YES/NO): YES